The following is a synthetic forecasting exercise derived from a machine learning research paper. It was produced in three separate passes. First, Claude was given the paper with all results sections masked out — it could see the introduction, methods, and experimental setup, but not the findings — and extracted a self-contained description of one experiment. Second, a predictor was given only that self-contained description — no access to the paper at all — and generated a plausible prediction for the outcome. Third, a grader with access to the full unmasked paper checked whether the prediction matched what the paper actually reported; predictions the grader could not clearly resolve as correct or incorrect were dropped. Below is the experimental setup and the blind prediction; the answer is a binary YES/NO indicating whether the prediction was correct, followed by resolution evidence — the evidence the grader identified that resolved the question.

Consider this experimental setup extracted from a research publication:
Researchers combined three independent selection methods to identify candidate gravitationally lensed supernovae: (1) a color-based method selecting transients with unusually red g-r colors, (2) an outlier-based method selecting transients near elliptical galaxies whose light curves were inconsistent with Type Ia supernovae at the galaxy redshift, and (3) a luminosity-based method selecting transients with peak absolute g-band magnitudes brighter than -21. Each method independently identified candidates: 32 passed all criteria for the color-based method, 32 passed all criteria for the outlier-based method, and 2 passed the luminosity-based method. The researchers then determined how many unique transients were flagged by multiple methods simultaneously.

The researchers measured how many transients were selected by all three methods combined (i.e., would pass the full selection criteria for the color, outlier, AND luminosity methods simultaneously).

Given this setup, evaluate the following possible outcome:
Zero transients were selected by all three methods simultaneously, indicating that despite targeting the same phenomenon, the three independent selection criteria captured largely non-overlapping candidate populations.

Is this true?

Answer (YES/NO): YES